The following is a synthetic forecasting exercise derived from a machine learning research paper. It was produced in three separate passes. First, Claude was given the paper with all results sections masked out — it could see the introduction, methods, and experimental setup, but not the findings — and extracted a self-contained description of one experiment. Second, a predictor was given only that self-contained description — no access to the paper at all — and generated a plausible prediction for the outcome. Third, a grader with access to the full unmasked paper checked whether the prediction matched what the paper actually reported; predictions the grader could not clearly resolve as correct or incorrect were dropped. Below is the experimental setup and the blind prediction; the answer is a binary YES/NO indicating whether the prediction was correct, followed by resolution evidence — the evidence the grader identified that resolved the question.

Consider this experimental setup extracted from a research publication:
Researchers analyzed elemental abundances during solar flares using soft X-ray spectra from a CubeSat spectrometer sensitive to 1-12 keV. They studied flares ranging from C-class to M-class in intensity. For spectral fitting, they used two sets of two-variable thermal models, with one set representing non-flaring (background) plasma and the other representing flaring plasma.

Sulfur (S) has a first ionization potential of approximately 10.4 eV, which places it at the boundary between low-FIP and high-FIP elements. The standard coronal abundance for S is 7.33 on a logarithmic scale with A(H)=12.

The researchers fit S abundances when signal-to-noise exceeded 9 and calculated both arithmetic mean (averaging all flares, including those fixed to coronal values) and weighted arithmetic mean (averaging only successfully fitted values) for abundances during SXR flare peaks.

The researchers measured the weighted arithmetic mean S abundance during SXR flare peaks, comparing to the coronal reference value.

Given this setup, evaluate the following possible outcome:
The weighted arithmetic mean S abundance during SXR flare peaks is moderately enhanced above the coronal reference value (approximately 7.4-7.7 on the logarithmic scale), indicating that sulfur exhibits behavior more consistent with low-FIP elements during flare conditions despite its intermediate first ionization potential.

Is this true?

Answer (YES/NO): NO